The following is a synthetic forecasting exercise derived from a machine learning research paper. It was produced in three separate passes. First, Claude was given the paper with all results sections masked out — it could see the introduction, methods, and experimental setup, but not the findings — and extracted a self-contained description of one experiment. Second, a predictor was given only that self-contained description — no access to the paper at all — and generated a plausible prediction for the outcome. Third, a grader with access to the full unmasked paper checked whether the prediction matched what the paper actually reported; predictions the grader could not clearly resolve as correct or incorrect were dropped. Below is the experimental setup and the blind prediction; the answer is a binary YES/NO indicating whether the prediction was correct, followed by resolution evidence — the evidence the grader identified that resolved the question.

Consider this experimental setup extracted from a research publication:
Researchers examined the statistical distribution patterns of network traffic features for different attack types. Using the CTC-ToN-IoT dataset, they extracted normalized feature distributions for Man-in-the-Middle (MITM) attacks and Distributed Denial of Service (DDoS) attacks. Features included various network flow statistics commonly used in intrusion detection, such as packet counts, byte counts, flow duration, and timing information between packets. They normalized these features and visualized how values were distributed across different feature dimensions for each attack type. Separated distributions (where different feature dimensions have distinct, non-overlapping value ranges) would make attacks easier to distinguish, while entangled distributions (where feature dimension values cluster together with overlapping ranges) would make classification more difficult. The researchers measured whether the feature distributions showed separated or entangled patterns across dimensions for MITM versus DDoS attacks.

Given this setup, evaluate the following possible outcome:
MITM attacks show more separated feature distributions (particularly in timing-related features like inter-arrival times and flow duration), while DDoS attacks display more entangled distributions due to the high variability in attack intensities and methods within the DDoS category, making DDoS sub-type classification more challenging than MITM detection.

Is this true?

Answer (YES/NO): NO